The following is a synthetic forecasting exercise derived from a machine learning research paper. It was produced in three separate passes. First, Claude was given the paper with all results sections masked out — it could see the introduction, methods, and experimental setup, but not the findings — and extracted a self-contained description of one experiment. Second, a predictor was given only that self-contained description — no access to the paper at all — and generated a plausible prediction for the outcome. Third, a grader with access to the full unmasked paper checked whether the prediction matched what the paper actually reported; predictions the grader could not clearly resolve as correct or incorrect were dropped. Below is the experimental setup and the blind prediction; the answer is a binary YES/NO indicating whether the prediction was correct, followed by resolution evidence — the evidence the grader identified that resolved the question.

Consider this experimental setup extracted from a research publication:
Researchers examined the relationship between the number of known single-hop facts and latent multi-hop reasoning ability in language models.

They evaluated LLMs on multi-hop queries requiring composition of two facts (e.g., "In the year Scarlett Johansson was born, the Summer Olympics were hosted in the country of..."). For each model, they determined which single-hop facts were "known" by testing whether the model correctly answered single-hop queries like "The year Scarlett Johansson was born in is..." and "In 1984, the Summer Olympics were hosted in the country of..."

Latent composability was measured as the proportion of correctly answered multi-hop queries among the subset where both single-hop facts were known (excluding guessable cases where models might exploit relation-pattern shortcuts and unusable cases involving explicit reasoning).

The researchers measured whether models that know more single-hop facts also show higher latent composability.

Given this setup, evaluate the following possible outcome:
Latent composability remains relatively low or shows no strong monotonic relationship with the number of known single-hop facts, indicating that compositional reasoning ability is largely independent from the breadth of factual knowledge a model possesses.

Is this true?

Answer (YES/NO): NO